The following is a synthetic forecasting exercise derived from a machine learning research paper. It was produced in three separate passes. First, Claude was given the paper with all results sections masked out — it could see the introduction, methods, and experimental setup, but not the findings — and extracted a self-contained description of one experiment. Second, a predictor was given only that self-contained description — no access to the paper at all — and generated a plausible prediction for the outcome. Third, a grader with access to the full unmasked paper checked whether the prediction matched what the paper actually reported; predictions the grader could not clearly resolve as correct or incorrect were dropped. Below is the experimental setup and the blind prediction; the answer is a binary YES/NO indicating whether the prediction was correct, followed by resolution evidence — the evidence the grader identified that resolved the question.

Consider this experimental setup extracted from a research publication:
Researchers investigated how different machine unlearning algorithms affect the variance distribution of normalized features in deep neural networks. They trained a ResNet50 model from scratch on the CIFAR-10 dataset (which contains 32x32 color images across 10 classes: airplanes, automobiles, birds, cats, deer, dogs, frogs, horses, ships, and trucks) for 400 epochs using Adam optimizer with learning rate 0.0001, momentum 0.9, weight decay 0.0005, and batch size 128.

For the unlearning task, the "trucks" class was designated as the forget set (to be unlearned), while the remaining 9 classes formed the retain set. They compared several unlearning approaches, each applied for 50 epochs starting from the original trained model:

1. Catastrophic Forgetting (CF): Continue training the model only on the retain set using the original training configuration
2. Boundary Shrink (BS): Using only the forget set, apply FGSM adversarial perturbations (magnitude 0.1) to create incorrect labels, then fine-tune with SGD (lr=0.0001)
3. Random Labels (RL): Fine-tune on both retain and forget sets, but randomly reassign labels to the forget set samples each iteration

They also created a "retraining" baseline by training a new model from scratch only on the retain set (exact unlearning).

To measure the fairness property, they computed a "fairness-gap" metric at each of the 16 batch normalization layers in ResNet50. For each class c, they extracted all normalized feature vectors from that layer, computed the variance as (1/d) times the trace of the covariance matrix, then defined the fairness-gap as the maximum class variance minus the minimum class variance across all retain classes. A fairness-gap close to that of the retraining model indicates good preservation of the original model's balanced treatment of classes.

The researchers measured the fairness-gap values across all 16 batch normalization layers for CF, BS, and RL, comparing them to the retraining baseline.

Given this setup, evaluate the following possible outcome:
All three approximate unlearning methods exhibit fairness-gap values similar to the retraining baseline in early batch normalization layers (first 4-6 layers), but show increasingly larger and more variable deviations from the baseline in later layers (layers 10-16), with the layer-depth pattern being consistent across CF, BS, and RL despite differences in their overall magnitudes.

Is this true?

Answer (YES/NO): NO